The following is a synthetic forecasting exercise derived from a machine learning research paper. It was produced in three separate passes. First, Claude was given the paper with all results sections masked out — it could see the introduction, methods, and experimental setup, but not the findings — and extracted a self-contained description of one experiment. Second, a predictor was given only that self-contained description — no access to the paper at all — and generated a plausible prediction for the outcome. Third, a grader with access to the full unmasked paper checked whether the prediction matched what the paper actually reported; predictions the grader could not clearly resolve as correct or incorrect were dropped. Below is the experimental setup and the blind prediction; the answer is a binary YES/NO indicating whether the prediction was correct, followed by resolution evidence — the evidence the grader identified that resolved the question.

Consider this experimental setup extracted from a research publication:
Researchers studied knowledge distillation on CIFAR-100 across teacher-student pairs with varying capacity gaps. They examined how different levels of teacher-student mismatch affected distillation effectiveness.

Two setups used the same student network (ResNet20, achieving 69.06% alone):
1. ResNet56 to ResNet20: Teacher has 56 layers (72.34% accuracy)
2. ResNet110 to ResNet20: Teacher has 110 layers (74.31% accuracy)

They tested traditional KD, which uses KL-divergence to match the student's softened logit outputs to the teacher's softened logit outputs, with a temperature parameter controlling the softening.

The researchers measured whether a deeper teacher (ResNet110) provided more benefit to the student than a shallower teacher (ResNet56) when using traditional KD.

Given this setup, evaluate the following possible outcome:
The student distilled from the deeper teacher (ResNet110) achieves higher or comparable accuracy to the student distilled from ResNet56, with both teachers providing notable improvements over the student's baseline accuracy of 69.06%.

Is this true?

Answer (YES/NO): YES